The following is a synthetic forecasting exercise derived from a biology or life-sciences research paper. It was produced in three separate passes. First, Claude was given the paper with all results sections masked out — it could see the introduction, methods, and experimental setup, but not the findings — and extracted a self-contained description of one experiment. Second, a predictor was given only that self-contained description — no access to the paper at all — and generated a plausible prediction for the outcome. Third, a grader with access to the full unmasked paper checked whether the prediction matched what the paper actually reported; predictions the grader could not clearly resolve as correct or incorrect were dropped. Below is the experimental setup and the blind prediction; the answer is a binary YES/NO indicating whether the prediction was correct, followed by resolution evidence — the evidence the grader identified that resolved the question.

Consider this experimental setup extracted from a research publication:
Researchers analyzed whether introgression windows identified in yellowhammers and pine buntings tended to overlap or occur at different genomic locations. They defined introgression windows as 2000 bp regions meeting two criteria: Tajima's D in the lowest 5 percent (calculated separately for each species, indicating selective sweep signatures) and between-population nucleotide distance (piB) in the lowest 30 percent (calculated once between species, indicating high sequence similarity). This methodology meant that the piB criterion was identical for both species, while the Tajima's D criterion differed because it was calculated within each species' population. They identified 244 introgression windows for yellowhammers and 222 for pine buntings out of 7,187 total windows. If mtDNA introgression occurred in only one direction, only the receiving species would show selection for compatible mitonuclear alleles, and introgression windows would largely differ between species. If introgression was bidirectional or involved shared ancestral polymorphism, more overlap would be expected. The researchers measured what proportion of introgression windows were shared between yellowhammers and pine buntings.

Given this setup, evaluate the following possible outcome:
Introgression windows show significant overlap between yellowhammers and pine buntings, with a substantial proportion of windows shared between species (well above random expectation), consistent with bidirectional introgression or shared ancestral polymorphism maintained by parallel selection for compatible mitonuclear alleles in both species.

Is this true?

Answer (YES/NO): NO